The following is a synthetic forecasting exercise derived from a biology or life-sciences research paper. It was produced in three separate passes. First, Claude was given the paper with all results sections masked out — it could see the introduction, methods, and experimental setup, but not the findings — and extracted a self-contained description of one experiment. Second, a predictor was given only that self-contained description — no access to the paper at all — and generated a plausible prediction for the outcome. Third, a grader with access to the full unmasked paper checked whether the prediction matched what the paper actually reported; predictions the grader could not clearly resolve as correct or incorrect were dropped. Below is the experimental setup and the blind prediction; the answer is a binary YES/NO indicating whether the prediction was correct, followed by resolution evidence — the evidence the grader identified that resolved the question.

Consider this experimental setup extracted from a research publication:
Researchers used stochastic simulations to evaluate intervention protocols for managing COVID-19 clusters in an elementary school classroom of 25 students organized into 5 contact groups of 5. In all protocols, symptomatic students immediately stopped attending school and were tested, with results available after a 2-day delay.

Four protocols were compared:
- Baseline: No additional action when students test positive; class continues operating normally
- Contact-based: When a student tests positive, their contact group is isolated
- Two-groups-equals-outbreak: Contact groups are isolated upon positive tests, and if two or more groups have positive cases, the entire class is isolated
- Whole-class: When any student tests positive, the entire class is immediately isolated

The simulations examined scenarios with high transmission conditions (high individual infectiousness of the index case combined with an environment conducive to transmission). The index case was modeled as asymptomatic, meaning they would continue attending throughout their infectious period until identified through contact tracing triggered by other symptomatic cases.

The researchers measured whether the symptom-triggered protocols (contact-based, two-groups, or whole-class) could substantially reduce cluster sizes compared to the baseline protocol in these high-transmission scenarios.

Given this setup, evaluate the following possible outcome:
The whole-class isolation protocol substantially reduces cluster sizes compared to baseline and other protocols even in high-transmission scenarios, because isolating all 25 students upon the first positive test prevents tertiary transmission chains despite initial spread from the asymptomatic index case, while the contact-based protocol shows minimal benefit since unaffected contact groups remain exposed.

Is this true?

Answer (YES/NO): NO